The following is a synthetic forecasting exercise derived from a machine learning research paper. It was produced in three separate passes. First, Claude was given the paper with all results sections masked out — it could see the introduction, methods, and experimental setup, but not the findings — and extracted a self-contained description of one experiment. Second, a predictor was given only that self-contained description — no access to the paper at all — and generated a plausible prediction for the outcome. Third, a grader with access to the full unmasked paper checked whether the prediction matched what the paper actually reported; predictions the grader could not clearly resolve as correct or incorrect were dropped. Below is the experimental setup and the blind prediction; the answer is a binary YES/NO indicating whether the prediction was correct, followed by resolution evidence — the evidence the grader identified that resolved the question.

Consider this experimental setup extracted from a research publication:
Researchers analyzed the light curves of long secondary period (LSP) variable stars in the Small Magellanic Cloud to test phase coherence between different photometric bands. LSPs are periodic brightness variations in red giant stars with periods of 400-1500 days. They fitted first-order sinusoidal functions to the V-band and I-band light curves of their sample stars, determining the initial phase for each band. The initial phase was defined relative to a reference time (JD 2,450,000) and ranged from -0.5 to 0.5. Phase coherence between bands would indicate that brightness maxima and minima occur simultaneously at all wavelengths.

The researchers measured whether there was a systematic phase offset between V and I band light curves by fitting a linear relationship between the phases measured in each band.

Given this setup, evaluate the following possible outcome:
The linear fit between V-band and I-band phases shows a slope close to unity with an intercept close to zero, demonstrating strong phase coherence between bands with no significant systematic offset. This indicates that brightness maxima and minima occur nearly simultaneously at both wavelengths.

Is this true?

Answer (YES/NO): YES